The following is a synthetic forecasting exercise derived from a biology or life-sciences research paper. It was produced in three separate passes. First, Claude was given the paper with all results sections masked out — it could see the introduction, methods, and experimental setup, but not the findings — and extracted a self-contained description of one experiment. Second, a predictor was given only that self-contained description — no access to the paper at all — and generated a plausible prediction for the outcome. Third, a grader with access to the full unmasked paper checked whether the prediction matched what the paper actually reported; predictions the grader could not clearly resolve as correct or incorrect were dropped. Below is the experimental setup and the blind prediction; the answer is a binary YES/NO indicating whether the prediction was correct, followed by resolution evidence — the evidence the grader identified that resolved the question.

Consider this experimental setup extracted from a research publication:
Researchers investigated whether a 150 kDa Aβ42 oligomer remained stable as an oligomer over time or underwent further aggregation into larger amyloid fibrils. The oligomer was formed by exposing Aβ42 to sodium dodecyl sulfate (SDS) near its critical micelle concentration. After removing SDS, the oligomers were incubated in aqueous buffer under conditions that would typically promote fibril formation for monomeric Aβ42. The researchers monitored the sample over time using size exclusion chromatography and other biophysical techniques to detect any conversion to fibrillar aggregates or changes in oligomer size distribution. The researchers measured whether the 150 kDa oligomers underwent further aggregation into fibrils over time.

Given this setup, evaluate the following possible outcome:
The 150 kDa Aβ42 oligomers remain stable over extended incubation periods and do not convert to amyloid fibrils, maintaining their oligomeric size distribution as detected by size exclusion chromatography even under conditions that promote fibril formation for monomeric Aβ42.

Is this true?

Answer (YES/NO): YES